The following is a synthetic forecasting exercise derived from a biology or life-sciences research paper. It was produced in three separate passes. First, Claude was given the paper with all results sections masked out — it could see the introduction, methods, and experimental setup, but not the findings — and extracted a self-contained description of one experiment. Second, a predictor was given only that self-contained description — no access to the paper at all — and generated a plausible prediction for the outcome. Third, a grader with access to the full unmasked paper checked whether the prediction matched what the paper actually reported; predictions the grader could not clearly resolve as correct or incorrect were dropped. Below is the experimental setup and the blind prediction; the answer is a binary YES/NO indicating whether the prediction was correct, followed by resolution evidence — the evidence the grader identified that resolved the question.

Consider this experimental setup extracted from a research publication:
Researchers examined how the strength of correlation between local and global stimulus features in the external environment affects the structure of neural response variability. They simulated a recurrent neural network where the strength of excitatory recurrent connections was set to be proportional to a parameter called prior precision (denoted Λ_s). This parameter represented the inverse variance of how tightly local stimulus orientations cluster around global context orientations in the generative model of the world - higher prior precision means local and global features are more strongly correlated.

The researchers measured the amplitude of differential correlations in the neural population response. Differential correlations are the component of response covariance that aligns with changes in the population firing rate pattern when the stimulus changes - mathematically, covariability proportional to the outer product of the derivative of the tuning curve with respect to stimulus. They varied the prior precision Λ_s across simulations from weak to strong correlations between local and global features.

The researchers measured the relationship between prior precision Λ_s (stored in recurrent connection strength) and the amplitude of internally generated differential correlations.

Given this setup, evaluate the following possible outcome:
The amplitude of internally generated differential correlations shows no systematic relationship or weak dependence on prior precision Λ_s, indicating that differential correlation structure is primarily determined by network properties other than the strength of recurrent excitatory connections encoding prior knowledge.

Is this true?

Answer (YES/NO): NO